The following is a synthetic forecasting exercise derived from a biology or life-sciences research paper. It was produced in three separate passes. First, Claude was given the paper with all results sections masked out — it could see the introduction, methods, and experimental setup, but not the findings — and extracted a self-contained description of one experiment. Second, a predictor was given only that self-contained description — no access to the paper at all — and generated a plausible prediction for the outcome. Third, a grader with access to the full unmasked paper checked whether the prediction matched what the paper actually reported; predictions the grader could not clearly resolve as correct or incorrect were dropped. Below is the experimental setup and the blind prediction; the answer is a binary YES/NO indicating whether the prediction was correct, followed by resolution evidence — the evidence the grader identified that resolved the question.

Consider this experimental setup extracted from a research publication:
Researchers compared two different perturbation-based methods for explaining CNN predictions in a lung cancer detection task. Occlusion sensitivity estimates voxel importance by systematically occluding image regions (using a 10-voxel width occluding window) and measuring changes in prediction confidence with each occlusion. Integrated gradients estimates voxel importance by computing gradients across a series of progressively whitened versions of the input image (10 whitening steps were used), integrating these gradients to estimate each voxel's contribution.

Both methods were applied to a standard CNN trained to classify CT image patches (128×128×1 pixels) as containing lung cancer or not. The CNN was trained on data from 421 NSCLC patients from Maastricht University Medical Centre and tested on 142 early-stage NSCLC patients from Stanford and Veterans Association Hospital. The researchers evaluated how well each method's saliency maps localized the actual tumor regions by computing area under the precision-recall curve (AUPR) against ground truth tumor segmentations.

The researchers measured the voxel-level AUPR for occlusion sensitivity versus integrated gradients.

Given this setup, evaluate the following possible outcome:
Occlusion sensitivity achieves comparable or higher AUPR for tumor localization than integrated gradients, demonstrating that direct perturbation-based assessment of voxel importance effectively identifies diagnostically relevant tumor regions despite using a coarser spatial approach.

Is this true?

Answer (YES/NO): NO